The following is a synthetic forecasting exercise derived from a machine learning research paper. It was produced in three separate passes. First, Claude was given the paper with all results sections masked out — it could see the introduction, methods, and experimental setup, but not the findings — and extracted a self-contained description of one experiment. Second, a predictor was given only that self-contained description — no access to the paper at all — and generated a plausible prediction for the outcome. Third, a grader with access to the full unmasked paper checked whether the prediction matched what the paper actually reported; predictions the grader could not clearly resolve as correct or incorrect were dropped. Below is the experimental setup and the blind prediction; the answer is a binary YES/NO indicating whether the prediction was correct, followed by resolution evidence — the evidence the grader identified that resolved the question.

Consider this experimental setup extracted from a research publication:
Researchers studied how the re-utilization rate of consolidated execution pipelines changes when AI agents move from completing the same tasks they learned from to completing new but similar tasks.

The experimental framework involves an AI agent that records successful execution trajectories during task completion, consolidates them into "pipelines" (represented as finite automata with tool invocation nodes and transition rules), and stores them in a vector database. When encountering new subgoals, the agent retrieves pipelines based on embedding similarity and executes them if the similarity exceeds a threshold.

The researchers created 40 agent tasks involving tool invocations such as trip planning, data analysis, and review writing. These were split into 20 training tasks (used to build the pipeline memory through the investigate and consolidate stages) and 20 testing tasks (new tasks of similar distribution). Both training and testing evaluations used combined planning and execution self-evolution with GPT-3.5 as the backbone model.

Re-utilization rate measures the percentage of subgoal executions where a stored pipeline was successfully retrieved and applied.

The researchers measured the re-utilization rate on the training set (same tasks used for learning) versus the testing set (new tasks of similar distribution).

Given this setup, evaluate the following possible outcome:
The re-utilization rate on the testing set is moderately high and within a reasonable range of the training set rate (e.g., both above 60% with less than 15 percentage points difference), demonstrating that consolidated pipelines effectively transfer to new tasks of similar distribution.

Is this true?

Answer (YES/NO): NO